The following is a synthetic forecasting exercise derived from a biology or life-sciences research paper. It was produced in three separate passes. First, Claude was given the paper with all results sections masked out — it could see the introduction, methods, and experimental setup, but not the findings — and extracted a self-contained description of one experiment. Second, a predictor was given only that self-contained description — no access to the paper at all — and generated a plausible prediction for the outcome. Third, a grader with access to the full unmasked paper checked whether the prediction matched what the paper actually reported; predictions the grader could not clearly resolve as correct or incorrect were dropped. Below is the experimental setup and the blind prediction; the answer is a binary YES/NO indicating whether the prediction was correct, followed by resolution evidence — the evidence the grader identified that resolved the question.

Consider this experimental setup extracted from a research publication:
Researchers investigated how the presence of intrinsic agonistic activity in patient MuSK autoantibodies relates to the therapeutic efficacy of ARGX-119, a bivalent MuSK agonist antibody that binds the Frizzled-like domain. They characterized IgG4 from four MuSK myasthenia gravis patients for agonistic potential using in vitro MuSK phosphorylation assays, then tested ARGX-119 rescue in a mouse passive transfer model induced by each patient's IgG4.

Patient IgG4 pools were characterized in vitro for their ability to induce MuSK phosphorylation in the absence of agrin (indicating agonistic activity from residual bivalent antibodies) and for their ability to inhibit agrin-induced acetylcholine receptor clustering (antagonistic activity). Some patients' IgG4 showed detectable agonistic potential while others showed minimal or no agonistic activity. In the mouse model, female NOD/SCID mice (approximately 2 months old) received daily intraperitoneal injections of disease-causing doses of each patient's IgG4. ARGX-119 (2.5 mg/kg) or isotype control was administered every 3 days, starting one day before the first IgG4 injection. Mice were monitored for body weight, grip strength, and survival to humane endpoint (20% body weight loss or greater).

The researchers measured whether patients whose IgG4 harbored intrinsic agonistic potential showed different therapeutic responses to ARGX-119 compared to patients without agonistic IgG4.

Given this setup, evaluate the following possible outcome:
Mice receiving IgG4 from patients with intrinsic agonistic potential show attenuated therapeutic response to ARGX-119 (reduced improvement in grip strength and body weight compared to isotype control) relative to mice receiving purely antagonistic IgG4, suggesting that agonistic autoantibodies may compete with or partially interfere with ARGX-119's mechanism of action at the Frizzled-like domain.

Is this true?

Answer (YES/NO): NO